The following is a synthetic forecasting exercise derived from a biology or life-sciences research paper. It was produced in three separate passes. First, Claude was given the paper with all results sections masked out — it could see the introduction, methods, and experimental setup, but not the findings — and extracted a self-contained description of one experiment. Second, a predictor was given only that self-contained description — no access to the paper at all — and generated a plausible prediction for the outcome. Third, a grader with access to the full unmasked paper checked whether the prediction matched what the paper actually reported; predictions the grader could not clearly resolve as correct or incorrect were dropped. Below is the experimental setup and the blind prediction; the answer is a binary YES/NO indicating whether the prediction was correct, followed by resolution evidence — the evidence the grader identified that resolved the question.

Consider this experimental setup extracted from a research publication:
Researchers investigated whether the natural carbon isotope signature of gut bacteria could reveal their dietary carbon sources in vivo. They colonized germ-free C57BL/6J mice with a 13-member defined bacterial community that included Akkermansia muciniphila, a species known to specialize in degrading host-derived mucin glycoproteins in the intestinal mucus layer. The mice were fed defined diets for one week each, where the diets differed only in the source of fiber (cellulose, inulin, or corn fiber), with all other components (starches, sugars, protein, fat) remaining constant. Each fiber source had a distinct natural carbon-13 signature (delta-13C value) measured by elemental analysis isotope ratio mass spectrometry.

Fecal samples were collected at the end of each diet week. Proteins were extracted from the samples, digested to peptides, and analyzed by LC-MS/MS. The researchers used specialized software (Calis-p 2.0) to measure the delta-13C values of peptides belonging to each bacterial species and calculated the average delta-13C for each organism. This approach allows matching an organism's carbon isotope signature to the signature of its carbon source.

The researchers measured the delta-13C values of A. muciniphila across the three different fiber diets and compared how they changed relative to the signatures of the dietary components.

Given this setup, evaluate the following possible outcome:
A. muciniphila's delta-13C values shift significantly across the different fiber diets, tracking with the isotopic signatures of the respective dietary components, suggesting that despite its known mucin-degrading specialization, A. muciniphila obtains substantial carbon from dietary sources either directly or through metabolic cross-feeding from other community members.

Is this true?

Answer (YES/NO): NO